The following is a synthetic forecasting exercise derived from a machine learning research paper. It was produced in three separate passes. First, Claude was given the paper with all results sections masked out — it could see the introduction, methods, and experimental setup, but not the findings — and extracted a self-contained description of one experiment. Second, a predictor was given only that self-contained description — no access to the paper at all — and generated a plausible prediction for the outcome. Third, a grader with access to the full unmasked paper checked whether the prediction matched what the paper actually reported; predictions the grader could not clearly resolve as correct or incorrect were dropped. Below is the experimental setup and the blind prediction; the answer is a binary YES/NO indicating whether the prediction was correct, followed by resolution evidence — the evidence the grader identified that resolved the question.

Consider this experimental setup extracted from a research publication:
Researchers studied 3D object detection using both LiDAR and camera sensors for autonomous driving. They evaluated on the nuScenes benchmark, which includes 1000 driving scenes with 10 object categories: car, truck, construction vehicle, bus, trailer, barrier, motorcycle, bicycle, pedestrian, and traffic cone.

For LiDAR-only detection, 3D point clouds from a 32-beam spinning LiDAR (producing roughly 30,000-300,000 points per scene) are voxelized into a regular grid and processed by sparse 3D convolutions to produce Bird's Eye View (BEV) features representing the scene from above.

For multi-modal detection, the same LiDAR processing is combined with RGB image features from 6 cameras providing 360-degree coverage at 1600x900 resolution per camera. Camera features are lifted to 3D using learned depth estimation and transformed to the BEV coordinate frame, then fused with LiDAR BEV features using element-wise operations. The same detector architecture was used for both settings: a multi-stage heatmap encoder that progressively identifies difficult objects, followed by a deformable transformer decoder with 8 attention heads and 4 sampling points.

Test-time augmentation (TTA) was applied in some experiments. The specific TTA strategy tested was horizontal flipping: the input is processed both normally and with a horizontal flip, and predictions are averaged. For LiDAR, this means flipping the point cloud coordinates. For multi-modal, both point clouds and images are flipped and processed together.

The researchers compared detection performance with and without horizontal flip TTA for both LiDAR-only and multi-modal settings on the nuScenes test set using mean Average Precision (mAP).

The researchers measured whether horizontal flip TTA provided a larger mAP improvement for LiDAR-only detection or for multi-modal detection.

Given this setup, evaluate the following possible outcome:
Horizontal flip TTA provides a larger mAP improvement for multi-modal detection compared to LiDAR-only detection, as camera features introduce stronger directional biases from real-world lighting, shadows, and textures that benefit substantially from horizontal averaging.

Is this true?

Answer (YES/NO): NO